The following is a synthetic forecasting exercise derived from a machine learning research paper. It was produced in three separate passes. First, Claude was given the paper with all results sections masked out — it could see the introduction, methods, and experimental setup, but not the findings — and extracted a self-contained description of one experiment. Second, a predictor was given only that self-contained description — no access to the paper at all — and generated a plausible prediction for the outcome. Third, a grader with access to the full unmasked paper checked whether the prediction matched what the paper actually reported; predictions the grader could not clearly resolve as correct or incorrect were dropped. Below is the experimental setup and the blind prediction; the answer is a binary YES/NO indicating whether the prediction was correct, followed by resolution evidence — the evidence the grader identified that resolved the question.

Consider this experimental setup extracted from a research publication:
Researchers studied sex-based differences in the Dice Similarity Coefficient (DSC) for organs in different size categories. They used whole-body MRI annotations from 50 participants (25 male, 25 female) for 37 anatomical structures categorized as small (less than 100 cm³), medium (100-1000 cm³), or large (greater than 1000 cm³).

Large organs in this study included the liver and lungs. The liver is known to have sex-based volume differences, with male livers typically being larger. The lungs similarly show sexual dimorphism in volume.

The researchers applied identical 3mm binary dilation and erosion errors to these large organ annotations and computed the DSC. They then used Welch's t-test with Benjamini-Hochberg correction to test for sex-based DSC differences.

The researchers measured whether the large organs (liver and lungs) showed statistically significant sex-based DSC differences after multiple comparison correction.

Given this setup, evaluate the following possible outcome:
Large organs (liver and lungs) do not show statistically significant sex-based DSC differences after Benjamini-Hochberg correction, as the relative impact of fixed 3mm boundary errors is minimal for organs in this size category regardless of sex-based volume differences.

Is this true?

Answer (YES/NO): NO